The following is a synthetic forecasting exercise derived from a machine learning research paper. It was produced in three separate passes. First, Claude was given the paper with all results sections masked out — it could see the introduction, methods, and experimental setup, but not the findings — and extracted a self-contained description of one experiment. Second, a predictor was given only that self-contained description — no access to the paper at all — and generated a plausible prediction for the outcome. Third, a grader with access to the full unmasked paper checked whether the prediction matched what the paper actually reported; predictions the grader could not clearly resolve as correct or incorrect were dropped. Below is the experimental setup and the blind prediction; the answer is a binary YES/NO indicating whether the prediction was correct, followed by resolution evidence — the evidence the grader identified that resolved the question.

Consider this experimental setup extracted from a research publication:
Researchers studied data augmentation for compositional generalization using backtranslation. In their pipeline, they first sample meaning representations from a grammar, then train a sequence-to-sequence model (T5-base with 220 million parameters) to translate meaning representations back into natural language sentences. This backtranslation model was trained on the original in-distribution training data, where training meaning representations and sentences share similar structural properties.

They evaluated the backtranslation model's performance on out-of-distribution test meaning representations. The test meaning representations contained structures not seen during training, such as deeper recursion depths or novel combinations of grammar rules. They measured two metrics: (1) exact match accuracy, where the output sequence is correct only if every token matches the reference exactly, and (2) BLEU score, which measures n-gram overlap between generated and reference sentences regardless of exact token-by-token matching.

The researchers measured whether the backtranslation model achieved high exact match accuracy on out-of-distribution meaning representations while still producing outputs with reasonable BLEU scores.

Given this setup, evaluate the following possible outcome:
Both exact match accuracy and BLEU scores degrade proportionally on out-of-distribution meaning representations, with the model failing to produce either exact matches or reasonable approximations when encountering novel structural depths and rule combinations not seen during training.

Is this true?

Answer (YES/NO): NO